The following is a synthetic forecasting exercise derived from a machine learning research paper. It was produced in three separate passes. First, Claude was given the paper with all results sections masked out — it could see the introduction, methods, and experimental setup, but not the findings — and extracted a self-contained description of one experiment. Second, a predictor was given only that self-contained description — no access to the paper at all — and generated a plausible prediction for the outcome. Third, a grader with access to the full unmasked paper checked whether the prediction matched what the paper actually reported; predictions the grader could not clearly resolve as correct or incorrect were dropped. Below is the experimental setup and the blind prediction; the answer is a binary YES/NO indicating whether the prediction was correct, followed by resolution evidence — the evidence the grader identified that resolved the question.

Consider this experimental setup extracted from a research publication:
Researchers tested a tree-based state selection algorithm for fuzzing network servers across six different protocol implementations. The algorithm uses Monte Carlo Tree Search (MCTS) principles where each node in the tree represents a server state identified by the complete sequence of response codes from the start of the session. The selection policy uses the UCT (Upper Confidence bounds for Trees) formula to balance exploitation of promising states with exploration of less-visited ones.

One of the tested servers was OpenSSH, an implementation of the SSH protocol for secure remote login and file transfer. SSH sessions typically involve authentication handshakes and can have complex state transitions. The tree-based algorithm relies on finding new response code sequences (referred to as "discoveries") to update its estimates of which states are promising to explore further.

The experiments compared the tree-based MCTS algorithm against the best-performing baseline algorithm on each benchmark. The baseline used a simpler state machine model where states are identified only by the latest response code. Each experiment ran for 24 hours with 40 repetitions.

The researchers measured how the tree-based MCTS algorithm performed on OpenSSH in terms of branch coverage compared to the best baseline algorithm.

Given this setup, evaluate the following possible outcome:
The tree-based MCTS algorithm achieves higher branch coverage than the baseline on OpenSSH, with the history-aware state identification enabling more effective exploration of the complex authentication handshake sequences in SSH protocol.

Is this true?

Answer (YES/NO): NO